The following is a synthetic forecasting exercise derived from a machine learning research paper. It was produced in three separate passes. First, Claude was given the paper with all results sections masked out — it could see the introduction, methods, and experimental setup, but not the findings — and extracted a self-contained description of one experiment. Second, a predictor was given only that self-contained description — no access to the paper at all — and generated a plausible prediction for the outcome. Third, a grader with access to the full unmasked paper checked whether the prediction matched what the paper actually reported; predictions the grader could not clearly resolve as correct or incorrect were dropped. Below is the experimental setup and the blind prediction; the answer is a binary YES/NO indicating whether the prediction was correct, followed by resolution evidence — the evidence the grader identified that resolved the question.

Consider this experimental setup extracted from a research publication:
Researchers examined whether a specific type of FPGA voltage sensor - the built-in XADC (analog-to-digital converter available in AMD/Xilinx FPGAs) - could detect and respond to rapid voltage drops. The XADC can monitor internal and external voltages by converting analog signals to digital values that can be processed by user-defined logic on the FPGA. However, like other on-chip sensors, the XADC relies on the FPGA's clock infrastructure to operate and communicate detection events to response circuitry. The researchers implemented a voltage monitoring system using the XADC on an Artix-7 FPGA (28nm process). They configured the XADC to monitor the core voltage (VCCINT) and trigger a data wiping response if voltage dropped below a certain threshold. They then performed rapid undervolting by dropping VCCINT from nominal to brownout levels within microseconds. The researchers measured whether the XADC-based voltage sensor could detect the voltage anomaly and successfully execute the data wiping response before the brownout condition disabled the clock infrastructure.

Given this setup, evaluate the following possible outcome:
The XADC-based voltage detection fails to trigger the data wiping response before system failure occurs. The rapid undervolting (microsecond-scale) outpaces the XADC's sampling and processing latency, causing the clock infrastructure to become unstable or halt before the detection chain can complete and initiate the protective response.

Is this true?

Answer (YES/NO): YES